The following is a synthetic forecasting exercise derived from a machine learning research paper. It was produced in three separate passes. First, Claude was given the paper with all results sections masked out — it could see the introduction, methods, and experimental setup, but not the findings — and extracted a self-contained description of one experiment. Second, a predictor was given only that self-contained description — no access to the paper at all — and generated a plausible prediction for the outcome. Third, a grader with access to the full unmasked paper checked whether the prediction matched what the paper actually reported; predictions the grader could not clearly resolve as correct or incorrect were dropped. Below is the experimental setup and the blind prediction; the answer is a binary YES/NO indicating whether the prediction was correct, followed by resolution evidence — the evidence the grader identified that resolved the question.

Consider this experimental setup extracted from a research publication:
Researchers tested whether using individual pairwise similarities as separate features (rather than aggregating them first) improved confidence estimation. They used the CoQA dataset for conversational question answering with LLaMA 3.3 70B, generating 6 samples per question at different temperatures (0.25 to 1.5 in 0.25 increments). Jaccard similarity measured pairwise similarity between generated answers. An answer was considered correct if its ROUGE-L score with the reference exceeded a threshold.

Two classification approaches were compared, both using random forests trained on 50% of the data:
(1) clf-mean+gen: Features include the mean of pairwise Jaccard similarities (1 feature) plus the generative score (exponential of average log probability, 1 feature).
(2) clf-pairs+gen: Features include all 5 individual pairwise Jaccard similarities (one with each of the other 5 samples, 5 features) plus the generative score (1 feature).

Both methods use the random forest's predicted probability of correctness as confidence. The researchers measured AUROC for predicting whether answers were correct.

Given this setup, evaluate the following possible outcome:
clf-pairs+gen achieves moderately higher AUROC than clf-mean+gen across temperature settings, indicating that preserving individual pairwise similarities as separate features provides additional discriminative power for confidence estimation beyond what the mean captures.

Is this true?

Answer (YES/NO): YES